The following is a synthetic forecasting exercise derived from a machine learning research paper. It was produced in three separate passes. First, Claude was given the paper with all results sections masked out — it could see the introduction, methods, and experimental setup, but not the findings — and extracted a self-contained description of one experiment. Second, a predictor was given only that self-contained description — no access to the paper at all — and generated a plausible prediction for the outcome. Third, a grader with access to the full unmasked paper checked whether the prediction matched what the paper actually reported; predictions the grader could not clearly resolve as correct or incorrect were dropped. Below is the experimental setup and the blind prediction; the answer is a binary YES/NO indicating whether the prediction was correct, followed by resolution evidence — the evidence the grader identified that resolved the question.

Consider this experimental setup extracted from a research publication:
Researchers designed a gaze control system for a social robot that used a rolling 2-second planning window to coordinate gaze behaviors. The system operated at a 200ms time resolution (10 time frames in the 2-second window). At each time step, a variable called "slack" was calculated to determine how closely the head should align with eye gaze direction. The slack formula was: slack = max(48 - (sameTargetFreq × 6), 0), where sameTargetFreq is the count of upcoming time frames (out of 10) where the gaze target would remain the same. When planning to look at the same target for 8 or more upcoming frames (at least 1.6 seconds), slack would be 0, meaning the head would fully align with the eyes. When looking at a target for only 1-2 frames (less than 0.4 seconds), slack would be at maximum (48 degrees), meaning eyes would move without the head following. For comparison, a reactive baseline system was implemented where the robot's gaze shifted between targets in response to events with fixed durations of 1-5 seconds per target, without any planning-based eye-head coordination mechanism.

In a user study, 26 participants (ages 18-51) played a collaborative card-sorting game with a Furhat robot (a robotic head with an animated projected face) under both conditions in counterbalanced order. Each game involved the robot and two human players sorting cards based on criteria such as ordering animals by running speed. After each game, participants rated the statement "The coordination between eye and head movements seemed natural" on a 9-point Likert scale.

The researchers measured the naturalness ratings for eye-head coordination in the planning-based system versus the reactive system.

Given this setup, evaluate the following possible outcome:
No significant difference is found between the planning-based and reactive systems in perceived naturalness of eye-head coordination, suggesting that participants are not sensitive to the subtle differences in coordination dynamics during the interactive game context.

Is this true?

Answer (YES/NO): YES